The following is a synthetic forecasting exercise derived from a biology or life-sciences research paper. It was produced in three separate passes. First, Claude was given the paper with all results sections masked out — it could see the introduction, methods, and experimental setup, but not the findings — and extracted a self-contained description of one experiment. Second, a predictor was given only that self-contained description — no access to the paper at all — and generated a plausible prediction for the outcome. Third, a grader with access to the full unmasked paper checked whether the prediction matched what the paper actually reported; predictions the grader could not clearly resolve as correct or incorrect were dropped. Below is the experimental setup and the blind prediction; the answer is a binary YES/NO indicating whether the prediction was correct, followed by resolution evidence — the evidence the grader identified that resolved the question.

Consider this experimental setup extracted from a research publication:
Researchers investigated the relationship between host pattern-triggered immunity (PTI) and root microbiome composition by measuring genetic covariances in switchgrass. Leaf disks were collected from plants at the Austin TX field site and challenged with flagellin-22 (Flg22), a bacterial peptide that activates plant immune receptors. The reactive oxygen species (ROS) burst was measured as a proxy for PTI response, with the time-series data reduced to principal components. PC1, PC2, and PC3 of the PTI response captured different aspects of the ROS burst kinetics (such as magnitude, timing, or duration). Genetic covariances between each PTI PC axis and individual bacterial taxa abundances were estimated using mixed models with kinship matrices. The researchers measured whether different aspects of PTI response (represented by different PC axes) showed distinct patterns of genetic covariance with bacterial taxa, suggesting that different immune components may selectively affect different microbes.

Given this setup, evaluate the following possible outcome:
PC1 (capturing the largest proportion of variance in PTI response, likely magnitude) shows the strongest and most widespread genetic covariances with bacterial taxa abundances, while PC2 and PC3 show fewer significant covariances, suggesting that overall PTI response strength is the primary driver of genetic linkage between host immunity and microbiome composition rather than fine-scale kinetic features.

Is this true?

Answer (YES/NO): YES